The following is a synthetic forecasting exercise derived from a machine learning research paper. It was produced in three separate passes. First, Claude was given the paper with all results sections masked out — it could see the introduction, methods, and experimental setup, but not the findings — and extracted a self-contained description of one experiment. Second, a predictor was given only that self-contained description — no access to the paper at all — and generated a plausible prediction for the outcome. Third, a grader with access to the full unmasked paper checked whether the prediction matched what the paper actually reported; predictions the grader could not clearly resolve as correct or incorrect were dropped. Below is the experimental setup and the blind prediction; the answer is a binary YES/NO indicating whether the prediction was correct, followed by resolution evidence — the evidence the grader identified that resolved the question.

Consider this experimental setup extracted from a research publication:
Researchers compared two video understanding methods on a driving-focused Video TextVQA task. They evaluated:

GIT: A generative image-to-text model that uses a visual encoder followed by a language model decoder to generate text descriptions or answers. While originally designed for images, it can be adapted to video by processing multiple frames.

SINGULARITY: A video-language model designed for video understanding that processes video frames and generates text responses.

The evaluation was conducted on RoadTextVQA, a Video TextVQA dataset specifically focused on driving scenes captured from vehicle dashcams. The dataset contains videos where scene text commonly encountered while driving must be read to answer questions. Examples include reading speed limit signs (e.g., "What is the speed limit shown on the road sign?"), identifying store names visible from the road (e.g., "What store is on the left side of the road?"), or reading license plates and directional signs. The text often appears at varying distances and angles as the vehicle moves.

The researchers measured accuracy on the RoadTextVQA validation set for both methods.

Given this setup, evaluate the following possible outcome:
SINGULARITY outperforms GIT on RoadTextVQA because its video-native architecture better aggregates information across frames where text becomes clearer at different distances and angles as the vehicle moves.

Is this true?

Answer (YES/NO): NO